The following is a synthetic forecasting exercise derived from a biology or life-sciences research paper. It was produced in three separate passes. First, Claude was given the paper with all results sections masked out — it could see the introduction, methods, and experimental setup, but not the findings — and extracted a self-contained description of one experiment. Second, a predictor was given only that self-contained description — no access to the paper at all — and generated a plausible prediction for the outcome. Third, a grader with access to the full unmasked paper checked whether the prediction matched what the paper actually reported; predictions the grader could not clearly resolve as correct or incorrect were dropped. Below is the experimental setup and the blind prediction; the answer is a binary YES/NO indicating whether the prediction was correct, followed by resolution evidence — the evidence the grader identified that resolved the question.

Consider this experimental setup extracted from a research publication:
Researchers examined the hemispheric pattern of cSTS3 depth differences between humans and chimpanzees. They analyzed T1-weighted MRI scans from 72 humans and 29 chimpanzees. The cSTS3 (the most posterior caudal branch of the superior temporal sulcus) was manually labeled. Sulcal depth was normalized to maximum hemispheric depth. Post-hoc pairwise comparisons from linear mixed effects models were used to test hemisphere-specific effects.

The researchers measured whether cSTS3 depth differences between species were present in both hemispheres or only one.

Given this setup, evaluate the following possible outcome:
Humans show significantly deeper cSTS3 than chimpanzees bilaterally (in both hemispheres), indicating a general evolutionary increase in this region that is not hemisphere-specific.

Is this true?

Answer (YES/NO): YES